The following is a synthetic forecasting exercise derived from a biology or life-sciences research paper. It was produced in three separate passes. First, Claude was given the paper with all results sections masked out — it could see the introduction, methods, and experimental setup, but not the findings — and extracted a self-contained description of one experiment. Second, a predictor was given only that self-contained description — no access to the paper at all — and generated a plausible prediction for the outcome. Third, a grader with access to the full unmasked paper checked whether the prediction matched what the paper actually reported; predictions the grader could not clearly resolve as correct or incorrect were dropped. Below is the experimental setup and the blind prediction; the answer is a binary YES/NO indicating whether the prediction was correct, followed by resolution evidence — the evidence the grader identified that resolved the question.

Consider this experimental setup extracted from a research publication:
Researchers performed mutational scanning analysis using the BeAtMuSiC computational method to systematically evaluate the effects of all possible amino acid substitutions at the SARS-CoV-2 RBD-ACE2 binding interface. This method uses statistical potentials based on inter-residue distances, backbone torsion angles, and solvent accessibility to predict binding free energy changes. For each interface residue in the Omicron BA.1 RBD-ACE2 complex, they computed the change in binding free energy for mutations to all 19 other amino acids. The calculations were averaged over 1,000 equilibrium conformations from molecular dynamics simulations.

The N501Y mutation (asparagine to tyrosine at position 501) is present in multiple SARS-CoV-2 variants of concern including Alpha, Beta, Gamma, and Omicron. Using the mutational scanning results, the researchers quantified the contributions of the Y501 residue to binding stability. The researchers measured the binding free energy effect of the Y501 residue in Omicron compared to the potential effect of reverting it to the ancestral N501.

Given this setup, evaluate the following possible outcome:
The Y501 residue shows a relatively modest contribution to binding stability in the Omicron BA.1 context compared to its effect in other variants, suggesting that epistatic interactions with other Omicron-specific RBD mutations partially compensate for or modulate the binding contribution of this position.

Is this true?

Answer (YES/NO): NO